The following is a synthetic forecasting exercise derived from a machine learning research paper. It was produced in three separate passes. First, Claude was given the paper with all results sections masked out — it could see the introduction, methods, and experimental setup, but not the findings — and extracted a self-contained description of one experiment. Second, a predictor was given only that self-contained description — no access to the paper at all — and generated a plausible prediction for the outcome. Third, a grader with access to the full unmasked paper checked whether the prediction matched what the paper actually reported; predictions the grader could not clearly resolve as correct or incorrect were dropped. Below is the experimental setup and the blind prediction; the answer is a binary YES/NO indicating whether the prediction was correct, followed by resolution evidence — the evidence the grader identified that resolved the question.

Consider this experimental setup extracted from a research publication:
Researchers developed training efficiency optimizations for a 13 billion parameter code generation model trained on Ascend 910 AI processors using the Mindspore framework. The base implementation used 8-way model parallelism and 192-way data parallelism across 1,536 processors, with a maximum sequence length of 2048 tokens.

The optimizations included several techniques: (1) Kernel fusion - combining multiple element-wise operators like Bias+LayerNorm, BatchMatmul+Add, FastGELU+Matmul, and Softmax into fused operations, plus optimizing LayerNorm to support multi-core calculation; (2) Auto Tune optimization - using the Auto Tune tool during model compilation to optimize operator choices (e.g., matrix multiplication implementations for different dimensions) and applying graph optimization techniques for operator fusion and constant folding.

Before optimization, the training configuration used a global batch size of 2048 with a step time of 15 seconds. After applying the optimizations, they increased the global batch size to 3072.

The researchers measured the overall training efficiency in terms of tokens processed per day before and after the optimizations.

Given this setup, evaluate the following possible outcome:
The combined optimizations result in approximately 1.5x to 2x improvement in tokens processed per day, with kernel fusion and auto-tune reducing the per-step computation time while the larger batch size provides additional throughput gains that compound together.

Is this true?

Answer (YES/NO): NO